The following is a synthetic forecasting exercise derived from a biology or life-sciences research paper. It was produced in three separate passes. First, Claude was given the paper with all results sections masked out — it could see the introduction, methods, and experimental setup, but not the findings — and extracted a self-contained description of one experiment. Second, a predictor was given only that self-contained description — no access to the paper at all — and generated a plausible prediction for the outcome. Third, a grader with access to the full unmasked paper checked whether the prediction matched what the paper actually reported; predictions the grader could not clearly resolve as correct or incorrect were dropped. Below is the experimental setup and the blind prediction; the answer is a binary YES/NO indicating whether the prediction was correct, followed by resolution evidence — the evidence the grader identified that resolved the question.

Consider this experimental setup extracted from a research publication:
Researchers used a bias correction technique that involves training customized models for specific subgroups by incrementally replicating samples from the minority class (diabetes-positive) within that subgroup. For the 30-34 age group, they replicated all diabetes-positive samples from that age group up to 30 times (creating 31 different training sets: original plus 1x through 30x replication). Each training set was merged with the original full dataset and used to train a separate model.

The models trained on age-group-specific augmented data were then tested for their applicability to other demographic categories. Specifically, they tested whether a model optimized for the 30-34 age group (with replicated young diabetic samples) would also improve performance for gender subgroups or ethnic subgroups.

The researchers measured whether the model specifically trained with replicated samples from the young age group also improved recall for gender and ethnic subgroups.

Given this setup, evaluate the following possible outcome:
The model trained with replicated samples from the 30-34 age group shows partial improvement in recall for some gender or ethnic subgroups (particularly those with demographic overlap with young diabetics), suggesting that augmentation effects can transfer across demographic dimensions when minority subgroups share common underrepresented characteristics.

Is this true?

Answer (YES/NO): NO